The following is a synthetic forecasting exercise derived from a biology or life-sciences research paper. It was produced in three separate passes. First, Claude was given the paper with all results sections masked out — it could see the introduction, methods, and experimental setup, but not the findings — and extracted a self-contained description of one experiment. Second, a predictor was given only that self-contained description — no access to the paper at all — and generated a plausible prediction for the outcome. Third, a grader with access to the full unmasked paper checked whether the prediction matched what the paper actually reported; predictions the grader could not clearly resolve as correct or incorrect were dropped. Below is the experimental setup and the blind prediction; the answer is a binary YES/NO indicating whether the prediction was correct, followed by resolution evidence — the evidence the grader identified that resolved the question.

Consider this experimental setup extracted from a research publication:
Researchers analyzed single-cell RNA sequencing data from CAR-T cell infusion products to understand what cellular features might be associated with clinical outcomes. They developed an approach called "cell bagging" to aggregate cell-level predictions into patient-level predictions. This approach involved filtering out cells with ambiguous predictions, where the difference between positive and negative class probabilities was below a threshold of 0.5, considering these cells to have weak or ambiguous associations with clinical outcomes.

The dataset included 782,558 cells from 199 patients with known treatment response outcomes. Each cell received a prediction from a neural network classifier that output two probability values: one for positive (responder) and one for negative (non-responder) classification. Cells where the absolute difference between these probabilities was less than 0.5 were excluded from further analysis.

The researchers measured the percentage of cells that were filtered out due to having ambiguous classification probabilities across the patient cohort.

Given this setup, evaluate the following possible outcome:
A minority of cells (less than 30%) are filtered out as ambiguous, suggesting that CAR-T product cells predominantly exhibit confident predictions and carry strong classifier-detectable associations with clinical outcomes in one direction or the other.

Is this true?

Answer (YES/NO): NO